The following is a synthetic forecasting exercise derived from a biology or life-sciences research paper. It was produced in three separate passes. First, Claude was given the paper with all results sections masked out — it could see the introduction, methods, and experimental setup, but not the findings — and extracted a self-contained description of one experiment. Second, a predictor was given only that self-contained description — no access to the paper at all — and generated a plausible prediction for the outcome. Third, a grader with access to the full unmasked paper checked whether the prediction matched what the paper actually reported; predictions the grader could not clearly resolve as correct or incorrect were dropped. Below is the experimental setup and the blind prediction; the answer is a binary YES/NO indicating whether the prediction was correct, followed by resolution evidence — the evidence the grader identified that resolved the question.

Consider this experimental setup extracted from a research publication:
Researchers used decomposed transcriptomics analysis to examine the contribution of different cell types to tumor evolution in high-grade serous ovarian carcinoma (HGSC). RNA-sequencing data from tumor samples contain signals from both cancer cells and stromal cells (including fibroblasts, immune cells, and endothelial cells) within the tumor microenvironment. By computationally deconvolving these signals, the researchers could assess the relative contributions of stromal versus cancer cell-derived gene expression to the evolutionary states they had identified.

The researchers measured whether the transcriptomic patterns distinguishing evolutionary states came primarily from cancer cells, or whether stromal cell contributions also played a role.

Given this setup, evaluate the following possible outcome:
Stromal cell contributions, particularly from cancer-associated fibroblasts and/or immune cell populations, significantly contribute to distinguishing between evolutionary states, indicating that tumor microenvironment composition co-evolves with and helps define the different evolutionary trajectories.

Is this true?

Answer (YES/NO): NO